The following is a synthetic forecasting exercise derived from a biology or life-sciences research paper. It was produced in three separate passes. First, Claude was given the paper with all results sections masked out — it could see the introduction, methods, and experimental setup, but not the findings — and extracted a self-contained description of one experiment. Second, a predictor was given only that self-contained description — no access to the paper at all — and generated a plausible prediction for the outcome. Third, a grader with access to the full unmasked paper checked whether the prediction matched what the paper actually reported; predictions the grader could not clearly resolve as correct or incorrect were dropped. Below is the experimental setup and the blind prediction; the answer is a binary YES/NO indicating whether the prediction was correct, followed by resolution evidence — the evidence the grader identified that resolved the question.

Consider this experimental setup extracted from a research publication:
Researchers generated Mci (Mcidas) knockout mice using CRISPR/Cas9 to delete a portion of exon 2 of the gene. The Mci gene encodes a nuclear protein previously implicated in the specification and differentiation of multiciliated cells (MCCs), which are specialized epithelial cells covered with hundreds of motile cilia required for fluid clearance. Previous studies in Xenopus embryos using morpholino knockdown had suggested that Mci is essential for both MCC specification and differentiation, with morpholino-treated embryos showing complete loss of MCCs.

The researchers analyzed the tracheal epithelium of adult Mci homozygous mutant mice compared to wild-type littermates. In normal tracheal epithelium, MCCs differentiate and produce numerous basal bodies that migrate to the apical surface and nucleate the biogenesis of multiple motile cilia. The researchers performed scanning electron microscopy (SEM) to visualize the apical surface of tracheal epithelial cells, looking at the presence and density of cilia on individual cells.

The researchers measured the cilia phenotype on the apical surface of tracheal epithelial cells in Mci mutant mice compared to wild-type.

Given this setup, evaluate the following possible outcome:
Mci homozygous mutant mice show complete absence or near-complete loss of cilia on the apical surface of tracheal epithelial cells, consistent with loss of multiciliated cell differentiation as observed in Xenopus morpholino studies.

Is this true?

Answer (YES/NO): NO